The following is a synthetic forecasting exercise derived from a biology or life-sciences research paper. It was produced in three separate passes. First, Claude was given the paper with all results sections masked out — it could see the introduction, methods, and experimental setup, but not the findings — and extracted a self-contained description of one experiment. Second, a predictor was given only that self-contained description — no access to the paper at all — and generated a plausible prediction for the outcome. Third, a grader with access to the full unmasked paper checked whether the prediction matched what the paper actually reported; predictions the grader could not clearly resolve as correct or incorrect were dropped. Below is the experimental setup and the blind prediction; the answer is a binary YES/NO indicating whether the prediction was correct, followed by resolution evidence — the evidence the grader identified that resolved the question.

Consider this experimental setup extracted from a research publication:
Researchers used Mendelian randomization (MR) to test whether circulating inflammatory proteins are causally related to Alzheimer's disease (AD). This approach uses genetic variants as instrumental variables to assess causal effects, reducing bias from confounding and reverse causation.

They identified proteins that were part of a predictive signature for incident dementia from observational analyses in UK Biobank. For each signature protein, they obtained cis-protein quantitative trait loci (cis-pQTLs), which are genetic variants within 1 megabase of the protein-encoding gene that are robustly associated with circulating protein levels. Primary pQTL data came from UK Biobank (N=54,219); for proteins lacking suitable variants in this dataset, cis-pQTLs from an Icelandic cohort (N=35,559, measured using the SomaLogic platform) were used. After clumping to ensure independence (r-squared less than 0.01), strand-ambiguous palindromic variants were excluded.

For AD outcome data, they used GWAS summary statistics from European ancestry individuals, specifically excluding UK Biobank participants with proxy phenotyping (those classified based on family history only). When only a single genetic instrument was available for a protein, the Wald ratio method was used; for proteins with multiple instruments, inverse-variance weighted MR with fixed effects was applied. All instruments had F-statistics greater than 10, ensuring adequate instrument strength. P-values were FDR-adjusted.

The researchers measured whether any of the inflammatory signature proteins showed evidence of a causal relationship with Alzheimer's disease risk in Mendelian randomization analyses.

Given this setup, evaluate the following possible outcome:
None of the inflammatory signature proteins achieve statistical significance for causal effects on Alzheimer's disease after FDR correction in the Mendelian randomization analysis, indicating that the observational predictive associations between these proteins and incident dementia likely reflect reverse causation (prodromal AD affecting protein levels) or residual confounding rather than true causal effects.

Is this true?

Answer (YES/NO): NO